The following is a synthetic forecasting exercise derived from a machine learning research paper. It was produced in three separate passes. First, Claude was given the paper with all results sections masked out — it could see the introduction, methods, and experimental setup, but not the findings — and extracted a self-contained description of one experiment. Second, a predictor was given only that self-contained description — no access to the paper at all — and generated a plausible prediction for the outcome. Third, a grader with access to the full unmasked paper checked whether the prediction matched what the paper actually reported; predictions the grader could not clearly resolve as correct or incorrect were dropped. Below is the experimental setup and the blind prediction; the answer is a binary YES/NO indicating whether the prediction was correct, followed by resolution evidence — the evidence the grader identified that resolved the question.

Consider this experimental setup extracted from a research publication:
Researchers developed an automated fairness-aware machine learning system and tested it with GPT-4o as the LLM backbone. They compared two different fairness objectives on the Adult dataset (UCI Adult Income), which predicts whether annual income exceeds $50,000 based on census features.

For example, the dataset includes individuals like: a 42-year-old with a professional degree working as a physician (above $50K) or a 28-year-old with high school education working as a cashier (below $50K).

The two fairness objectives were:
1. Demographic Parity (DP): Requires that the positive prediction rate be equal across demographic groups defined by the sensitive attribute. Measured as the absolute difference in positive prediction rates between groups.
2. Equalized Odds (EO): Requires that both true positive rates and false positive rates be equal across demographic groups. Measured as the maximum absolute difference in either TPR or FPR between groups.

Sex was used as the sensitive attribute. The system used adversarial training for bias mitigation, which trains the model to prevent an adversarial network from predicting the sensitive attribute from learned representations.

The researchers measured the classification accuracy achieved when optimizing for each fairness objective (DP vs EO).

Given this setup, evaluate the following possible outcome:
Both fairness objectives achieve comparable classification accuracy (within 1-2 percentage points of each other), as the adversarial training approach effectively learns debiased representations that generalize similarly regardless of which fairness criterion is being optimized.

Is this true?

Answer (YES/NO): NO